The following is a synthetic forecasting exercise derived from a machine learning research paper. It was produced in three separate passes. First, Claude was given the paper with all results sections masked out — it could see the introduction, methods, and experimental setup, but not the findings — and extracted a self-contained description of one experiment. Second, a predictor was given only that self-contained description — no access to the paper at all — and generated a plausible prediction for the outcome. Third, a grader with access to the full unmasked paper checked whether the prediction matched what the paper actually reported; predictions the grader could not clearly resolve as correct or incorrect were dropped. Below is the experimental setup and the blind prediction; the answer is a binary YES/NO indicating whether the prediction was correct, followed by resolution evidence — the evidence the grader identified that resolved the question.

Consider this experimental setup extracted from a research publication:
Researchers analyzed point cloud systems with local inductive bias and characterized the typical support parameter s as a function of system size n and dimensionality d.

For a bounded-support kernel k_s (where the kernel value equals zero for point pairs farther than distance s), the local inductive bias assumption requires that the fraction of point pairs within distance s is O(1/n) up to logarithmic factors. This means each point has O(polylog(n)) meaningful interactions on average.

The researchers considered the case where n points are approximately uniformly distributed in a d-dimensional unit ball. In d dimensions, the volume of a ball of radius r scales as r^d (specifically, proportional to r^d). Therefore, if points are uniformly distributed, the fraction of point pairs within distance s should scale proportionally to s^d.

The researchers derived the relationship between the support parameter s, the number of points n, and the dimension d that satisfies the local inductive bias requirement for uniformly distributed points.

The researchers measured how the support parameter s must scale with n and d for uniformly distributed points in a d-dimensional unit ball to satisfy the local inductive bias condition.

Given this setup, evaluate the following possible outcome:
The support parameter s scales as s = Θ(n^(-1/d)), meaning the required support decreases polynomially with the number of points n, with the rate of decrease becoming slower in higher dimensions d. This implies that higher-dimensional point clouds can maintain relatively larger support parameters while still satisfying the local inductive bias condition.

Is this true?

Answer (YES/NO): YES